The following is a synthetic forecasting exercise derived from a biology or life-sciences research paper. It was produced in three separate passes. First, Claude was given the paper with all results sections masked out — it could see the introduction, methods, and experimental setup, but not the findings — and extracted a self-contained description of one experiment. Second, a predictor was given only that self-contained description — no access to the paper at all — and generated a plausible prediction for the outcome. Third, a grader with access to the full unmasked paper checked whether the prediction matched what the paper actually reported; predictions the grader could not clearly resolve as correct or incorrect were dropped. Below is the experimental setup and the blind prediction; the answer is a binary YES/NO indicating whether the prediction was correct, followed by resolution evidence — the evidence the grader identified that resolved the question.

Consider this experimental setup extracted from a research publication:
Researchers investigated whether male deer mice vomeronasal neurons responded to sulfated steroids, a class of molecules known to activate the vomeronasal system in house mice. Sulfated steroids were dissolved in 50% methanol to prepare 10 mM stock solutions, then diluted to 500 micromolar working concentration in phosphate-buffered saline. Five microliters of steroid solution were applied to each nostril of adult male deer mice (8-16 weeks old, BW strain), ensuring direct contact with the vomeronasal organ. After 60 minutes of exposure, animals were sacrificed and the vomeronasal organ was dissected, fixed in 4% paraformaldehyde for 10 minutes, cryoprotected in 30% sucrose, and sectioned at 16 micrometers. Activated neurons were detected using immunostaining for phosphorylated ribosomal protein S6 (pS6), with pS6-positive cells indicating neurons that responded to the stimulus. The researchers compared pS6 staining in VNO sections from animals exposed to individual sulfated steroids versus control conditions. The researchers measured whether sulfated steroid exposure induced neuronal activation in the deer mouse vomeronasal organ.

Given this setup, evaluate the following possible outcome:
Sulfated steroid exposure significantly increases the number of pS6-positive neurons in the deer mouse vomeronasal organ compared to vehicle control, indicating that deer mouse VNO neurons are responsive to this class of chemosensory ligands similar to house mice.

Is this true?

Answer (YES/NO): YES